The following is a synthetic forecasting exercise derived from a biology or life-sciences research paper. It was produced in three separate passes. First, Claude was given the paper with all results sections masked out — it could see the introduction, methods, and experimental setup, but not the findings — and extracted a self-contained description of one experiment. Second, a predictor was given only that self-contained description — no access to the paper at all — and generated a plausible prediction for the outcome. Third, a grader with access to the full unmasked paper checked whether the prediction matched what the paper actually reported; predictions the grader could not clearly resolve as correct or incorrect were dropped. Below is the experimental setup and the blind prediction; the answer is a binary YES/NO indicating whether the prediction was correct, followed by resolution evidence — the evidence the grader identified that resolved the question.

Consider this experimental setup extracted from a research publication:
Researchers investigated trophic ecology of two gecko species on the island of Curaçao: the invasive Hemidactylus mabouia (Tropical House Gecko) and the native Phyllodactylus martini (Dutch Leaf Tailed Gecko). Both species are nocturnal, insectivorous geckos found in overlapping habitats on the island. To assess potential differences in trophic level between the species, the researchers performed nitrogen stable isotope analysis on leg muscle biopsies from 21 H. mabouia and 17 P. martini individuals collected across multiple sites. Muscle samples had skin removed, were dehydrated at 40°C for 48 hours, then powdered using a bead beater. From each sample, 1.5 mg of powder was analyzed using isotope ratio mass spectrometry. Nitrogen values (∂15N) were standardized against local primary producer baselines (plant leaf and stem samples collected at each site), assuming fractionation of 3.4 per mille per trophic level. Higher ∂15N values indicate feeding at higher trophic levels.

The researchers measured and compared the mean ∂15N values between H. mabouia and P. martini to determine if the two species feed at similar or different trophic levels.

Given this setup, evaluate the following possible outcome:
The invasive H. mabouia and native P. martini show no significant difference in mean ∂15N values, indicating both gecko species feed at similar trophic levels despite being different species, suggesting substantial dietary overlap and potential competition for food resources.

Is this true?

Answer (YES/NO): NO